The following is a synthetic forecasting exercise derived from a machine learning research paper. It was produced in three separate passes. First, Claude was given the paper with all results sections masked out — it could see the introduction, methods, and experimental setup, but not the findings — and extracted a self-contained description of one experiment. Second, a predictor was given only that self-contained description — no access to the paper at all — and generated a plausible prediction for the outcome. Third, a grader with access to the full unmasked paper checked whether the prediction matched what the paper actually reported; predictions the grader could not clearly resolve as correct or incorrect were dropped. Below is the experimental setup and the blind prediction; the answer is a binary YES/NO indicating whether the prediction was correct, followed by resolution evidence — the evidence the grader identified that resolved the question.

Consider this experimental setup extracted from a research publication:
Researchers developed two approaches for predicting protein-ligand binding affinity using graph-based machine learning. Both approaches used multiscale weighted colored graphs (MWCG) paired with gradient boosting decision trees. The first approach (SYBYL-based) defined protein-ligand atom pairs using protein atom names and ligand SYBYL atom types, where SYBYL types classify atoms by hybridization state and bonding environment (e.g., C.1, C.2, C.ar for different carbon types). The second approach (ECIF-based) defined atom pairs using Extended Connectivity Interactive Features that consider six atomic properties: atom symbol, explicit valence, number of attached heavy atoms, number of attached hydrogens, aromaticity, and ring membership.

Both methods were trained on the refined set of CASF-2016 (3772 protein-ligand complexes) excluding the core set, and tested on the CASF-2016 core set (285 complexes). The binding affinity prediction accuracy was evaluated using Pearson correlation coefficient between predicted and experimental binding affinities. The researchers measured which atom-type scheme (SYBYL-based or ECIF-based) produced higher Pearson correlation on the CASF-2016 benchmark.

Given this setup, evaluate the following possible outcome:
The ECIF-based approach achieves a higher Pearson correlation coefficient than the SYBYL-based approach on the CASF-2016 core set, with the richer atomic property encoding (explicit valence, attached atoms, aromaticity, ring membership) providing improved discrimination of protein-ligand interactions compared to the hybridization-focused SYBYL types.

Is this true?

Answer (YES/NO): NO